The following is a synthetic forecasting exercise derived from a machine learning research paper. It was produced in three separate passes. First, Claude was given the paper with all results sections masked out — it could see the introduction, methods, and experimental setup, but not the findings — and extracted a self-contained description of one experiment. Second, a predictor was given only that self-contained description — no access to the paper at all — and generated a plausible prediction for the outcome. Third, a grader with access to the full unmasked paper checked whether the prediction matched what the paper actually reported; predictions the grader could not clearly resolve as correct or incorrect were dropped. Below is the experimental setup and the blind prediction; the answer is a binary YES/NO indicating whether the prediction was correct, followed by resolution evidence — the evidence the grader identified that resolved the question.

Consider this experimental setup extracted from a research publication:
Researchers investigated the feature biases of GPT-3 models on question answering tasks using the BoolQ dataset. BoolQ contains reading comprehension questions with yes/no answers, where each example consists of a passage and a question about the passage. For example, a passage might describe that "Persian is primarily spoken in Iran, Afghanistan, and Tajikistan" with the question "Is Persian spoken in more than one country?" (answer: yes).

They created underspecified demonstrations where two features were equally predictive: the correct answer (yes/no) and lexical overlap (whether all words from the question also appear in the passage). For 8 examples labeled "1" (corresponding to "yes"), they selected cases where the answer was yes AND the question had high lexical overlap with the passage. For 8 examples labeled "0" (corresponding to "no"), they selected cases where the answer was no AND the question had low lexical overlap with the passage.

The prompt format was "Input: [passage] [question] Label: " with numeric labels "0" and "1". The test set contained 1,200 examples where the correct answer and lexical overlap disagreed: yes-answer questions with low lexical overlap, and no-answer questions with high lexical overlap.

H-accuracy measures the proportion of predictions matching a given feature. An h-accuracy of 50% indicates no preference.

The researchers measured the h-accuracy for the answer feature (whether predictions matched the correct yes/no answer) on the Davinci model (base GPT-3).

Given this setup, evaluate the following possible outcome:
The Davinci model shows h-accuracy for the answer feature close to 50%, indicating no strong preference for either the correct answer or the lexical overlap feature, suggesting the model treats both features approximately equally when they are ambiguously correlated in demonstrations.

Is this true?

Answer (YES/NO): NO